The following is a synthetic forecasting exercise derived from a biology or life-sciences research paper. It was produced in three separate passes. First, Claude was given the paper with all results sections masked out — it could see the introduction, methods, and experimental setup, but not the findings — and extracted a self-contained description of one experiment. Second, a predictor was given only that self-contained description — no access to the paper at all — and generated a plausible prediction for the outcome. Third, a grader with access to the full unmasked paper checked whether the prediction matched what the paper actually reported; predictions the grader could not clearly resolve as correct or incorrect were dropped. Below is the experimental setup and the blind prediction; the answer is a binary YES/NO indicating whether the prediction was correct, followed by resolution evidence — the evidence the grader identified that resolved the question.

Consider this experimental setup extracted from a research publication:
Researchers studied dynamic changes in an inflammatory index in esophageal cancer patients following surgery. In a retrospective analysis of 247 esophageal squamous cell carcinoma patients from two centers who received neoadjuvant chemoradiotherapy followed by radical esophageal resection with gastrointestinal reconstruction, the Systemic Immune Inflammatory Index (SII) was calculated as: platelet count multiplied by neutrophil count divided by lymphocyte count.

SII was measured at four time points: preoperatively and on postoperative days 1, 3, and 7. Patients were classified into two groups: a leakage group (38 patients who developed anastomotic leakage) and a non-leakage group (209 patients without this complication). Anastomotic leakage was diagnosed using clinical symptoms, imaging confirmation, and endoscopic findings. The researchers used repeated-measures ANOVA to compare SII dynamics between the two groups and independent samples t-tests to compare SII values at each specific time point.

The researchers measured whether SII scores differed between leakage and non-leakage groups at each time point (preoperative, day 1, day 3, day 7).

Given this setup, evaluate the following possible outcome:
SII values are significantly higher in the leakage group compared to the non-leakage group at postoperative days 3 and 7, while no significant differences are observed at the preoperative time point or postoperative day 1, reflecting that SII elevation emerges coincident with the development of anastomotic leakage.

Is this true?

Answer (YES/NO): NO